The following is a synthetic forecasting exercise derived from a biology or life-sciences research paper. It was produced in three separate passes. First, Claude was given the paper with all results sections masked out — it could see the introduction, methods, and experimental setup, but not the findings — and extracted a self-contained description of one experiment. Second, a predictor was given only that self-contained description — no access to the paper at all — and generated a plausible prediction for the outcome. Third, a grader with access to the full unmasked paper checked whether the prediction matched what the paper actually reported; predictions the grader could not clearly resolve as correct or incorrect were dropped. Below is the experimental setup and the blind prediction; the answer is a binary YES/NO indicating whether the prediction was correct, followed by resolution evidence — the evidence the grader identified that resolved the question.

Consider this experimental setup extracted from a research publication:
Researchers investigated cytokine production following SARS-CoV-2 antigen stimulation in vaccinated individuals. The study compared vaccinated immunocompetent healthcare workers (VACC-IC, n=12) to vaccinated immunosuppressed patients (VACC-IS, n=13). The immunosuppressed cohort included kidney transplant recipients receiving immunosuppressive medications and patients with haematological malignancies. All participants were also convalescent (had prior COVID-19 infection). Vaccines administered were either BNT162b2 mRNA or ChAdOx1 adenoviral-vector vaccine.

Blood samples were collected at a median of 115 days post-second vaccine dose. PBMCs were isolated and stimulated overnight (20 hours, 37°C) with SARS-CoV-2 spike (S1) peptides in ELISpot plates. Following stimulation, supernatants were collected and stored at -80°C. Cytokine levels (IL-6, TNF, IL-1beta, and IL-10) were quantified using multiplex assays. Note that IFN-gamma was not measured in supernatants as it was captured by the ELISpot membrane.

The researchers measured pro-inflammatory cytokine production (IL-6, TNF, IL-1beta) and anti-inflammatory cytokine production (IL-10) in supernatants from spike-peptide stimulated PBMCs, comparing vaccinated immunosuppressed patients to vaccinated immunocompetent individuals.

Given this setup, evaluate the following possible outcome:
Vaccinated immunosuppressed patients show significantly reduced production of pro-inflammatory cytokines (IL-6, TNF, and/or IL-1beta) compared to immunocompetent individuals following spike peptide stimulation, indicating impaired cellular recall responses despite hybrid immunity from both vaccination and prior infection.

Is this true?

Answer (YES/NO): NO